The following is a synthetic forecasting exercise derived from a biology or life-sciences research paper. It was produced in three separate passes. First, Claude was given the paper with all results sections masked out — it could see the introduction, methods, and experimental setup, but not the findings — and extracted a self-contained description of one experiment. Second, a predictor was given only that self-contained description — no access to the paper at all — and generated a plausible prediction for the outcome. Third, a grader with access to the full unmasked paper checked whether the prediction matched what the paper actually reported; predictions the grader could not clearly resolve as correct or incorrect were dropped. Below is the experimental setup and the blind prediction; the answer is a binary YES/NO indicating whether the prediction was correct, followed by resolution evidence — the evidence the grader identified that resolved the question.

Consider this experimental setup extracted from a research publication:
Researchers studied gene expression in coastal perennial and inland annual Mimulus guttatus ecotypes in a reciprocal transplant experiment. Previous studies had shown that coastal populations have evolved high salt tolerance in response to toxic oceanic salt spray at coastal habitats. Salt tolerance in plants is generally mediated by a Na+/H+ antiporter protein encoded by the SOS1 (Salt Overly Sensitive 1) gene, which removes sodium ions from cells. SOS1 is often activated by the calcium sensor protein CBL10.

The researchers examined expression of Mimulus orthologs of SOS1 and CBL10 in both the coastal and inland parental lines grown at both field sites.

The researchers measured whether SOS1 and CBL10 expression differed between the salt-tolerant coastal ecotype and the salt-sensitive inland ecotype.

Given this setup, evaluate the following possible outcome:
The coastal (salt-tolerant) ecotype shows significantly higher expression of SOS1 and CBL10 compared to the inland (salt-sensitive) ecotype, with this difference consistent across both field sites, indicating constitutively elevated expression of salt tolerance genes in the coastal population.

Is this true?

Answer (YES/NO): YES